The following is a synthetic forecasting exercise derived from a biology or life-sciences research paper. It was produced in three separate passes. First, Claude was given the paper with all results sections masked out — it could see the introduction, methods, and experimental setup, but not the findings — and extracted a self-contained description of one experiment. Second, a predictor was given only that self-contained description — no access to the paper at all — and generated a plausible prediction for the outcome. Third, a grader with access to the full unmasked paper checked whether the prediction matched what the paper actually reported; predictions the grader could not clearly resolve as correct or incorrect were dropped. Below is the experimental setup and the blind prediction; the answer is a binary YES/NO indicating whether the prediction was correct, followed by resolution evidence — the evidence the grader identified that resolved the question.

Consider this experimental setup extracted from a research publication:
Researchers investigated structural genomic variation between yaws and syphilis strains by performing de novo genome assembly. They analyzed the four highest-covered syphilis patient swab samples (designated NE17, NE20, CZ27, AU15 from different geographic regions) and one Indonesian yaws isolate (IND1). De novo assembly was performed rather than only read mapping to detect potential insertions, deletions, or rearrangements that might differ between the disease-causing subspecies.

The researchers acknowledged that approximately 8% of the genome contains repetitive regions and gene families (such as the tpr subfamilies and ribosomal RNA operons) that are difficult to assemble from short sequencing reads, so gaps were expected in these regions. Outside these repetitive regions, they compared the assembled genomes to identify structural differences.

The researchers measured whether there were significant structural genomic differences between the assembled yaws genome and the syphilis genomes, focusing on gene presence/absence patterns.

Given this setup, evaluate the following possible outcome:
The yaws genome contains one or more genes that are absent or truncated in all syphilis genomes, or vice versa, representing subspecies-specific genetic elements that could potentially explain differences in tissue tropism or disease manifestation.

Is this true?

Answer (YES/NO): YES